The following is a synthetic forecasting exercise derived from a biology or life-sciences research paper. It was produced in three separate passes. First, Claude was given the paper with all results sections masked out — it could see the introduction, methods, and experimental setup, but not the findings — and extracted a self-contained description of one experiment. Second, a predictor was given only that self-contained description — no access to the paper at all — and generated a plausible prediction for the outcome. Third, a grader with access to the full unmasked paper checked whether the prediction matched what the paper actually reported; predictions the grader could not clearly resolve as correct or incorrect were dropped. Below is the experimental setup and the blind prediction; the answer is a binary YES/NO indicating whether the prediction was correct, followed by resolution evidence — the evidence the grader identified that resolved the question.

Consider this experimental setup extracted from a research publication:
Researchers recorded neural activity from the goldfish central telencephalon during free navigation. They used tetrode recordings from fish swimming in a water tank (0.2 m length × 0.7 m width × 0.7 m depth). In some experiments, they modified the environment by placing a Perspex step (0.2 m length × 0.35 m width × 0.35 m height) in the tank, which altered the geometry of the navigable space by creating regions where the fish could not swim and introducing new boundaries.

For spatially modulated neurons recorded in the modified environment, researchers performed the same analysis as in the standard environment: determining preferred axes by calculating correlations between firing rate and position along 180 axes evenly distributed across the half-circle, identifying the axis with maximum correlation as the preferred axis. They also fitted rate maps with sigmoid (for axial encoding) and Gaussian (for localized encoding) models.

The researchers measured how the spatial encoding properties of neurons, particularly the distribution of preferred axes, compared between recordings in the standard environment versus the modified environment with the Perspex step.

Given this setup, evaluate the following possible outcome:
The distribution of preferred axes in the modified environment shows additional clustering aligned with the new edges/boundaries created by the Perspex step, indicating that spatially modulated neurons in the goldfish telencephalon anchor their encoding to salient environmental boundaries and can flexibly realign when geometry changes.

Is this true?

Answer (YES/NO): NO